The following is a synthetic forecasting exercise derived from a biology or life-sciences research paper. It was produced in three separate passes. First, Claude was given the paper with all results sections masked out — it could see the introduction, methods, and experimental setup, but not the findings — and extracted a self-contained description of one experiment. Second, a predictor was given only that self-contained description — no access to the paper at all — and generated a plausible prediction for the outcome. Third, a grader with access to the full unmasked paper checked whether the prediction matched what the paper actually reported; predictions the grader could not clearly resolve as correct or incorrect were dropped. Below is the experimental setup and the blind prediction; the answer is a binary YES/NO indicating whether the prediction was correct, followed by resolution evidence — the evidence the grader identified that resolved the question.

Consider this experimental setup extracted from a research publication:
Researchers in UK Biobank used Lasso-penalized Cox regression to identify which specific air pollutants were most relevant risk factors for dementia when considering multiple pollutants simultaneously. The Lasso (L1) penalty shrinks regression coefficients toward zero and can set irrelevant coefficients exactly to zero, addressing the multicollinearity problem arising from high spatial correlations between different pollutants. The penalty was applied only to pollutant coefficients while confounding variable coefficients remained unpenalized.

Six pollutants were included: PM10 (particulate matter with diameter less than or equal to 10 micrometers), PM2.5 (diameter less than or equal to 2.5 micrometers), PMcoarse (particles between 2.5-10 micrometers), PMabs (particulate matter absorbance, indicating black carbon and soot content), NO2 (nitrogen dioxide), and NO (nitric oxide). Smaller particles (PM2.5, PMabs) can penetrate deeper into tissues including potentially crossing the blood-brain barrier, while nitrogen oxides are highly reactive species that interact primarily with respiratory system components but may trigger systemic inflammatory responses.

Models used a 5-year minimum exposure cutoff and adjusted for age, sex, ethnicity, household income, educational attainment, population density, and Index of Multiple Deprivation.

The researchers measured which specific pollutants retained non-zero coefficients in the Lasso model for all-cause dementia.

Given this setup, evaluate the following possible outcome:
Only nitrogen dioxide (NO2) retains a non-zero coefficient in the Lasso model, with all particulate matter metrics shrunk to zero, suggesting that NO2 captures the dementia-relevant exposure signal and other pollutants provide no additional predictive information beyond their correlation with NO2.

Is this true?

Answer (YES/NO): YES